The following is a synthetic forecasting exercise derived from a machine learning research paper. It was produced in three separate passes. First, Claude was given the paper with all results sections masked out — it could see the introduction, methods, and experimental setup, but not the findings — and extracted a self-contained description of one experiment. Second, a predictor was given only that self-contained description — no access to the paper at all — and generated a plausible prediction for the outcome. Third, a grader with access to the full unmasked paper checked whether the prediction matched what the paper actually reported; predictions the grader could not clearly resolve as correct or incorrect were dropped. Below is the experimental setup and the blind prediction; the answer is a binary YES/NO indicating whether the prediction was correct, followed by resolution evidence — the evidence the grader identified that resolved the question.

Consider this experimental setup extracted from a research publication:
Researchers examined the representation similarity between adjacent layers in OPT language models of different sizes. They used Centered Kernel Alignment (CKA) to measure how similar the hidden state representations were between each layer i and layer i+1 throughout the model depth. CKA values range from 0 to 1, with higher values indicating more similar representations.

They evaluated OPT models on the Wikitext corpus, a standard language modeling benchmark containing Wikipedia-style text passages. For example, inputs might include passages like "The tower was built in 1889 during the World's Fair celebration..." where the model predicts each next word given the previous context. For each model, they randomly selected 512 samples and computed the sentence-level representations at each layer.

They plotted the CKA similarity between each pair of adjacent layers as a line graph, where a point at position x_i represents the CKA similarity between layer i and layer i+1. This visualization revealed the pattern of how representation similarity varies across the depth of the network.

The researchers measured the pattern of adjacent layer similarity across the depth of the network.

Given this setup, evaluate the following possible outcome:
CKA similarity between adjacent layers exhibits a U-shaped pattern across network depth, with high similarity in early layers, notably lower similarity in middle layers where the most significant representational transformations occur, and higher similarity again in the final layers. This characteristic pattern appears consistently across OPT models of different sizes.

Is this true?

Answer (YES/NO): NO